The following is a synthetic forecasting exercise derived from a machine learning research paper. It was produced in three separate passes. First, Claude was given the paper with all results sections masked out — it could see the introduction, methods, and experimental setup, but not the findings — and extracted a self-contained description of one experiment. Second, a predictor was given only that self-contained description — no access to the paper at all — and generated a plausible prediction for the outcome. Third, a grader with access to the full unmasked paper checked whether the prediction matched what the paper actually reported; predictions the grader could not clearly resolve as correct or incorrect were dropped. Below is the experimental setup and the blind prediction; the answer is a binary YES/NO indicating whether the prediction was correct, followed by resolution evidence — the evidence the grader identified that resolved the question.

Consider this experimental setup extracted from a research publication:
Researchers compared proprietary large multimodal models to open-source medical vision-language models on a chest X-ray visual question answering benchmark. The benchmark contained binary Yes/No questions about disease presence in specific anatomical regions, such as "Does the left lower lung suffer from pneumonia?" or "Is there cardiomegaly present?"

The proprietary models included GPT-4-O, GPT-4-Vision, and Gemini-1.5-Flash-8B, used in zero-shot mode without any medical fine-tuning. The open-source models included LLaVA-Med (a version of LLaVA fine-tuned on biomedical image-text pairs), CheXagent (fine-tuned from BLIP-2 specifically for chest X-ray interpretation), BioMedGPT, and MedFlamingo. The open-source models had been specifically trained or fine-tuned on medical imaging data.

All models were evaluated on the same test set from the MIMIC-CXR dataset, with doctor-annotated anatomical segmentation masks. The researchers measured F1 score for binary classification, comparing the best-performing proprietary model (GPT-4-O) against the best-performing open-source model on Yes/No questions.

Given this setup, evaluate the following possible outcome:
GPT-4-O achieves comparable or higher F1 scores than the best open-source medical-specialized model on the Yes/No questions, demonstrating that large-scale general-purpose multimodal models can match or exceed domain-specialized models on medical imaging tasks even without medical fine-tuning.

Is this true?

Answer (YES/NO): NO